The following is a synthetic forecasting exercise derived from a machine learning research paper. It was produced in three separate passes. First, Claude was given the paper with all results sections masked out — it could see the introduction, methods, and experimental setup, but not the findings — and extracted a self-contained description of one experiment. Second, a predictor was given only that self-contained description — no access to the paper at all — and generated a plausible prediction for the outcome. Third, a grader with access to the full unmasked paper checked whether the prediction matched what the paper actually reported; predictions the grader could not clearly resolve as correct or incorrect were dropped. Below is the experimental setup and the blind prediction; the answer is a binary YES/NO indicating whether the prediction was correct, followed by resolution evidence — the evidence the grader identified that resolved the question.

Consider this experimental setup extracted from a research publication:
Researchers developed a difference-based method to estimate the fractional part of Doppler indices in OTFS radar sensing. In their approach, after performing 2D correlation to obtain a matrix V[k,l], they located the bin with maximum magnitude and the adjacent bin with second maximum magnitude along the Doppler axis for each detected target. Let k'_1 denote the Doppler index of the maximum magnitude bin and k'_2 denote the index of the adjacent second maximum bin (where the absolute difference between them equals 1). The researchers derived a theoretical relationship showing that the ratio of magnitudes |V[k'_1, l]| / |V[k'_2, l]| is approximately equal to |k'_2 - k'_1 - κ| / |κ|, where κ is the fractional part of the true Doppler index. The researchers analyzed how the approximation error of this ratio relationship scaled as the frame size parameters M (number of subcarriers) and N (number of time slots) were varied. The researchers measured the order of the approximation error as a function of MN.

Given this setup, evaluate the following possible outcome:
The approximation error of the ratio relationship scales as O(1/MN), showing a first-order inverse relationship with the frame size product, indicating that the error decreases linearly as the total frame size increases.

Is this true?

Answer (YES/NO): YES